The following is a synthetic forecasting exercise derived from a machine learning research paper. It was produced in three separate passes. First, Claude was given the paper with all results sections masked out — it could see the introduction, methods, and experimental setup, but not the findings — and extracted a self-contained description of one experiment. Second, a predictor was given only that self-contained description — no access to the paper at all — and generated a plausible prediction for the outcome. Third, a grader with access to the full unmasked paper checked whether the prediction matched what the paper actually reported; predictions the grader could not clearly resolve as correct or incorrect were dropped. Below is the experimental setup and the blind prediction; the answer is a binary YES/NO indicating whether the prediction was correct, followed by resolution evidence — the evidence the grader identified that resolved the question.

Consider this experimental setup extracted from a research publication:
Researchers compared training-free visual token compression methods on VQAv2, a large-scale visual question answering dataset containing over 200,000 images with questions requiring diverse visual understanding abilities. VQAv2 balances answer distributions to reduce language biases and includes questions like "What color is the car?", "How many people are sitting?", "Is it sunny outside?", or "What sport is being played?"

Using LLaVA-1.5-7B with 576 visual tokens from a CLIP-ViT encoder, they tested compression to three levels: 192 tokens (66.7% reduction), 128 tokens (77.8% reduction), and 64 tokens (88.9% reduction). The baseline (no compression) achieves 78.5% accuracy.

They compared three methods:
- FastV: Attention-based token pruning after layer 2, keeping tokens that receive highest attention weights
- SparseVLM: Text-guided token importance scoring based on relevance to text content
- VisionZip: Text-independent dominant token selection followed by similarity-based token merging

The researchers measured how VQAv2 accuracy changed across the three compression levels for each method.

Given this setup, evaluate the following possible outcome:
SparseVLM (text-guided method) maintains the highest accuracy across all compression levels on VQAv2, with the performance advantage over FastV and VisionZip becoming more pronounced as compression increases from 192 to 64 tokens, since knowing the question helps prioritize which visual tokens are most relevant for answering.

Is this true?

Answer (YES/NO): NO